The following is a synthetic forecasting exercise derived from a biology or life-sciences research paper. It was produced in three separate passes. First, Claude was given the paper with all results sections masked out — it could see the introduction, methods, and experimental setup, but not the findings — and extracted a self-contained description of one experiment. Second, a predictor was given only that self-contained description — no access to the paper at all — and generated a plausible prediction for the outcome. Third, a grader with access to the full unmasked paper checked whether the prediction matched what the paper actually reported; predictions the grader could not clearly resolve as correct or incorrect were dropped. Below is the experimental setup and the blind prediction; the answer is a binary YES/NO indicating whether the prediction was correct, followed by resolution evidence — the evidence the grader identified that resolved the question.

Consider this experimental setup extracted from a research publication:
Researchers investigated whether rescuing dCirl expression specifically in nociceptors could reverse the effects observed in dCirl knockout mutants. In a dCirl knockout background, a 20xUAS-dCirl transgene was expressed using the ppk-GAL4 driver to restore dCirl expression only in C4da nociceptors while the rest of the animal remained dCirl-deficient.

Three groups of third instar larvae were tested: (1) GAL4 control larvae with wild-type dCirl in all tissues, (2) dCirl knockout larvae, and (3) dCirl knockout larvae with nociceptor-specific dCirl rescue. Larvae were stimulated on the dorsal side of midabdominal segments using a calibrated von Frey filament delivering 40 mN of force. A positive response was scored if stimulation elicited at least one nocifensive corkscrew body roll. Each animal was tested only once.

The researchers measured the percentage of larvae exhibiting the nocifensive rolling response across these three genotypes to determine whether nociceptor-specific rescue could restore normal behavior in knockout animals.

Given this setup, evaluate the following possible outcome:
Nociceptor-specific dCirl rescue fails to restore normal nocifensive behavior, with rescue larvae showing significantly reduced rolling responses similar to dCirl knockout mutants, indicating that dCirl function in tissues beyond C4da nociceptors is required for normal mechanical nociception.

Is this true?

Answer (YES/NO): NO